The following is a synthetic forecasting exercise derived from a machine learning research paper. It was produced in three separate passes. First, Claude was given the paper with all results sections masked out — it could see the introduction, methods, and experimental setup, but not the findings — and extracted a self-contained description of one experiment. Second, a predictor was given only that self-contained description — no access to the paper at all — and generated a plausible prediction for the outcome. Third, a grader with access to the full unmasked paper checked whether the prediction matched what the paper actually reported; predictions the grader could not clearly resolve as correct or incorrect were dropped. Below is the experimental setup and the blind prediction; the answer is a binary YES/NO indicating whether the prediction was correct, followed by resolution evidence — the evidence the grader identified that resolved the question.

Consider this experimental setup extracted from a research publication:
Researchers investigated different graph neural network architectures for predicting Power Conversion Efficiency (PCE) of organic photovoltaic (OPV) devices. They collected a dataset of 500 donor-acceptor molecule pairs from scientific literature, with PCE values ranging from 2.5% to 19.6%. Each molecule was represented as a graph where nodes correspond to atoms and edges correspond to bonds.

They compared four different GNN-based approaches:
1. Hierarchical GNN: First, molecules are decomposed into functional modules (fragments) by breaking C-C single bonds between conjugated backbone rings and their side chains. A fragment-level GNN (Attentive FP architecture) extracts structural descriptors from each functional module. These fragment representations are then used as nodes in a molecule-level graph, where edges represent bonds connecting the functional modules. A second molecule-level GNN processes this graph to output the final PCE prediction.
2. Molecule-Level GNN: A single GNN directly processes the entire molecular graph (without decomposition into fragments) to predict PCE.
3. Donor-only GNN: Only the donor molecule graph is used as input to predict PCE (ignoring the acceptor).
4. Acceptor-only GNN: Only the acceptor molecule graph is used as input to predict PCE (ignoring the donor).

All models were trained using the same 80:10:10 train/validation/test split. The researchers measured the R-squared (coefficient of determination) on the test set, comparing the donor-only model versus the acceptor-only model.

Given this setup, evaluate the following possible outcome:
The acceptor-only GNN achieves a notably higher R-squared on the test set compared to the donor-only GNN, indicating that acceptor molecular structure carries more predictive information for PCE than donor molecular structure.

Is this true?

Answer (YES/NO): NO